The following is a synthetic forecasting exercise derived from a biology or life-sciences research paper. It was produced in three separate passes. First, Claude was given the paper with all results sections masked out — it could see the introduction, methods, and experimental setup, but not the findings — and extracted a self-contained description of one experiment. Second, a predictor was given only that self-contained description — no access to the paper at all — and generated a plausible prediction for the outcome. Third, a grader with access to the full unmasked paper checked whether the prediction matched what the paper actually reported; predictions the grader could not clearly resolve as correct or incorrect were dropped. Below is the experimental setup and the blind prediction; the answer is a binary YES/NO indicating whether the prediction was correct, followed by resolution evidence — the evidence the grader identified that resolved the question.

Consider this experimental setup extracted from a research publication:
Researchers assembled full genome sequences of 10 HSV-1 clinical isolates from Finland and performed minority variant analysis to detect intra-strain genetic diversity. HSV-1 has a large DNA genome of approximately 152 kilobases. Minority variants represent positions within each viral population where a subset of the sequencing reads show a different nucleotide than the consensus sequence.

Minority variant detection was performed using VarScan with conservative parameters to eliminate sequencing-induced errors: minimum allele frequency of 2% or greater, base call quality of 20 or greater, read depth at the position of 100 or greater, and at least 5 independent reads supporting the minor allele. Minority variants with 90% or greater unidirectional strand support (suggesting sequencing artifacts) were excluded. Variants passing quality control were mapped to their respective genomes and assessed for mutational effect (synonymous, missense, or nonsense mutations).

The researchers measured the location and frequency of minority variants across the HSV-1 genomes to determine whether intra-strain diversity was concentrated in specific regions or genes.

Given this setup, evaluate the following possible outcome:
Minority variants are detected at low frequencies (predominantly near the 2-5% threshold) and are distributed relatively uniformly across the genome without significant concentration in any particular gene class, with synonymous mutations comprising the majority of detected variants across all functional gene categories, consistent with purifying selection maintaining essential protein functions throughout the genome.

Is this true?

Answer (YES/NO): NO